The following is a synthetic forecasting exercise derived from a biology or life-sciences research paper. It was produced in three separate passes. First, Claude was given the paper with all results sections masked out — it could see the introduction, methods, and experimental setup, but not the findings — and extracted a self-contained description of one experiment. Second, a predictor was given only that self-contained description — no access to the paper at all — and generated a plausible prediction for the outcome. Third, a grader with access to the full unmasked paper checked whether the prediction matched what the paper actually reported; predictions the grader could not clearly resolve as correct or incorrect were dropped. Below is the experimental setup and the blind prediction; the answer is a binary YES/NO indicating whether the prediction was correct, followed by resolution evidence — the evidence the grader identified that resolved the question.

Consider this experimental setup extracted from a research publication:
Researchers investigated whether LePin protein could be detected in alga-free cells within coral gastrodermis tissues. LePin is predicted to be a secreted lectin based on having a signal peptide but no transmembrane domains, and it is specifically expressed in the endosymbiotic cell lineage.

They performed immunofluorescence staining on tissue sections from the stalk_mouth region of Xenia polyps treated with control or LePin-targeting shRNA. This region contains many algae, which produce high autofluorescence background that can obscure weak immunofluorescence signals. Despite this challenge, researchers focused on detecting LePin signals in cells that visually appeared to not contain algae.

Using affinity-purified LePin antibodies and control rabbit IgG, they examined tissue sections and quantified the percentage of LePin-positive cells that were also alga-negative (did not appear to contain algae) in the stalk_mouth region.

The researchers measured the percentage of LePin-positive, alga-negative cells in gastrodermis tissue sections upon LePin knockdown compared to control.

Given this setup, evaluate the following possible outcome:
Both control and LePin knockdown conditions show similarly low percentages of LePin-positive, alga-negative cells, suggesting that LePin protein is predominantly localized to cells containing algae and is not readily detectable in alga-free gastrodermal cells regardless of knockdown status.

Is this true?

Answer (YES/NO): NO